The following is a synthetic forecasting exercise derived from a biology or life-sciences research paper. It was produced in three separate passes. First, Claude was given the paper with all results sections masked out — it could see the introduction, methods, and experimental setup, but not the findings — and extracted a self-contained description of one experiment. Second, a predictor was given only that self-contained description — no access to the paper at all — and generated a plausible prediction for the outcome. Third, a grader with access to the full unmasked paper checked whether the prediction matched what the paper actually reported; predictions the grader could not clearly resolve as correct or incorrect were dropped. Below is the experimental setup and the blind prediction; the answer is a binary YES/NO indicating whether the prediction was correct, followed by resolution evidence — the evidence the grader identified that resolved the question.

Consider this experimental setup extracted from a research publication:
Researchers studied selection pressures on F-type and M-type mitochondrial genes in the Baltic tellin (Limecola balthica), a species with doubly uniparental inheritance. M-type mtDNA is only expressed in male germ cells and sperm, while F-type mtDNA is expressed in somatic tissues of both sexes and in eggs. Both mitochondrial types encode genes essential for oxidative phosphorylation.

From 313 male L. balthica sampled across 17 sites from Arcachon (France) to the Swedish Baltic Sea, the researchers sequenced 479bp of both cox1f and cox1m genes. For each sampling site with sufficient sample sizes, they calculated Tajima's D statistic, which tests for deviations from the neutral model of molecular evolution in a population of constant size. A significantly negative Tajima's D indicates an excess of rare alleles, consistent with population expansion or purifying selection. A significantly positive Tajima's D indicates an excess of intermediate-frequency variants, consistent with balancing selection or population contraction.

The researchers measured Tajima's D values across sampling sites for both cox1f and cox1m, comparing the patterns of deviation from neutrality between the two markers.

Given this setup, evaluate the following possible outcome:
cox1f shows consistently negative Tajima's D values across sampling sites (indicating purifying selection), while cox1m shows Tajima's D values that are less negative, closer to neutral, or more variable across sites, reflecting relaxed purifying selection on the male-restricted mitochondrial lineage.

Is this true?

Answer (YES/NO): NO